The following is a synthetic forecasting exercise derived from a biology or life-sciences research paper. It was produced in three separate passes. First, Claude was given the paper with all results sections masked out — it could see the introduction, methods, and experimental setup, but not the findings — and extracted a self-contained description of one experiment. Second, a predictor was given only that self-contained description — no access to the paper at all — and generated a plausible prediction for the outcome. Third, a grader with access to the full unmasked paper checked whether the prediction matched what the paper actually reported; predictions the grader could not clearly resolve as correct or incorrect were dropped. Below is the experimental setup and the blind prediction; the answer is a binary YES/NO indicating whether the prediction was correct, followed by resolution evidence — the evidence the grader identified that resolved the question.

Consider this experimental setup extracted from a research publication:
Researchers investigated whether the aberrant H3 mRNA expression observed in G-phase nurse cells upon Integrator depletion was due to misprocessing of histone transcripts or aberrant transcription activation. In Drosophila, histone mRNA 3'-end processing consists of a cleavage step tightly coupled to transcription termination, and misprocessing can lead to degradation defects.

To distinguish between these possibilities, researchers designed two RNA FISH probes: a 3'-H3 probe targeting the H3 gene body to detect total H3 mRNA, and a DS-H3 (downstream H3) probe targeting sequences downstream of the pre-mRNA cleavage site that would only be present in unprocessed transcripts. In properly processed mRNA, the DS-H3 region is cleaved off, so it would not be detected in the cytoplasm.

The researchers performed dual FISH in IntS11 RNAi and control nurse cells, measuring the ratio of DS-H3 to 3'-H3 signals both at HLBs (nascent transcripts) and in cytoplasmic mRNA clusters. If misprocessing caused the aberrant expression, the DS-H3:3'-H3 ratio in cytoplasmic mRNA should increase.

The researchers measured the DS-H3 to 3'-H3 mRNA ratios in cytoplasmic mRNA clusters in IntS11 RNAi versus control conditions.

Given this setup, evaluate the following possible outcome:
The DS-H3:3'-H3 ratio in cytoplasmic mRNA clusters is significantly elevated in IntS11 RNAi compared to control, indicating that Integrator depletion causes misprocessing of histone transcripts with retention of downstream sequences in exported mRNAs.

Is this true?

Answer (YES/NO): NO